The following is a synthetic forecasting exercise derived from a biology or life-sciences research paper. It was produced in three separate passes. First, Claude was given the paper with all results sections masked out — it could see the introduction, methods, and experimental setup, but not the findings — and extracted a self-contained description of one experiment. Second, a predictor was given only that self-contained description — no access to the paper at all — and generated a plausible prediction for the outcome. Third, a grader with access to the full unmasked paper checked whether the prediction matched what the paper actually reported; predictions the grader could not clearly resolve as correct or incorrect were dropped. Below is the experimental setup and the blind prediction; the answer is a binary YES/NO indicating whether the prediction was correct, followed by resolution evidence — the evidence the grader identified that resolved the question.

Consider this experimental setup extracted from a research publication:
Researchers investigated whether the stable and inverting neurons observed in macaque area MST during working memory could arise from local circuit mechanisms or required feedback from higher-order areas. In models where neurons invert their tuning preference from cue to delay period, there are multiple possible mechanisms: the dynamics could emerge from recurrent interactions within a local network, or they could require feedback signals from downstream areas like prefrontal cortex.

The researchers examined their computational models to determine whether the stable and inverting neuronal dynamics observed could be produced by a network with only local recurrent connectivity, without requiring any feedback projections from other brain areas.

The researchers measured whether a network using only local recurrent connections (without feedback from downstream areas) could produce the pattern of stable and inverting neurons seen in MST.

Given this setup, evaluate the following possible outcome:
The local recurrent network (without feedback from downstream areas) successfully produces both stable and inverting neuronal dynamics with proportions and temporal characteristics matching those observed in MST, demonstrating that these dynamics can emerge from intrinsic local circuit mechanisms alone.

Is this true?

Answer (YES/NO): YES